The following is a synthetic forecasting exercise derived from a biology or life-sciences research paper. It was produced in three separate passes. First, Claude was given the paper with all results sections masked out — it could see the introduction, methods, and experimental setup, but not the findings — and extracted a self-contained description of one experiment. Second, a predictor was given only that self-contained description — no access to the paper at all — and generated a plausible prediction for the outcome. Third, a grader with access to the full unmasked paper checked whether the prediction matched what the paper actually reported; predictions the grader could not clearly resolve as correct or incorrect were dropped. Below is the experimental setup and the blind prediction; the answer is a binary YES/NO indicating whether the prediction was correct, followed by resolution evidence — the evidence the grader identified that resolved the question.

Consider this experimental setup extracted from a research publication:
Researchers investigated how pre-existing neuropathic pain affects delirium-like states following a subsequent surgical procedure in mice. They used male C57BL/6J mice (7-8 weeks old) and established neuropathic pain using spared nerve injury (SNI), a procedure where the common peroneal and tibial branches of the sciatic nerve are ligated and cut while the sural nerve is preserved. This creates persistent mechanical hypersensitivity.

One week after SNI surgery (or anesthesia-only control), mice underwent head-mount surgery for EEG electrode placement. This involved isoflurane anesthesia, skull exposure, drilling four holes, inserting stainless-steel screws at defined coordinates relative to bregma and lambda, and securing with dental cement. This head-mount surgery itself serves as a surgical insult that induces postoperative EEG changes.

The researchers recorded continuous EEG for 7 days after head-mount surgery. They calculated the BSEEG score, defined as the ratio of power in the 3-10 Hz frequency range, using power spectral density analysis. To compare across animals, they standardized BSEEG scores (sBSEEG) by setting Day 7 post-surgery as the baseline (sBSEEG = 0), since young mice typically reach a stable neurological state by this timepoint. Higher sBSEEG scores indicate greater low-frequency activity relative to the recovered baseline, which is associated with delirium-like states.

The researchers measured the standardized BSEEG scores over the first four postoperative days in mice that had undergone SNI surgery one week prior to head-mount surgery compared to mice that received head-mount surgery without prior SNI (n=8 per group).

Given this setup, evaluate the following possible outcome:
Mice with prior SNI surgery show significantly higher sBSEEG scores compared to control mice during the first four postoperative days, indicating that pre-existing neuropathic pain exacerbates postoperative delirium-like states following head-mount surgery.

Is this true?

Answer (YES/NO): NO